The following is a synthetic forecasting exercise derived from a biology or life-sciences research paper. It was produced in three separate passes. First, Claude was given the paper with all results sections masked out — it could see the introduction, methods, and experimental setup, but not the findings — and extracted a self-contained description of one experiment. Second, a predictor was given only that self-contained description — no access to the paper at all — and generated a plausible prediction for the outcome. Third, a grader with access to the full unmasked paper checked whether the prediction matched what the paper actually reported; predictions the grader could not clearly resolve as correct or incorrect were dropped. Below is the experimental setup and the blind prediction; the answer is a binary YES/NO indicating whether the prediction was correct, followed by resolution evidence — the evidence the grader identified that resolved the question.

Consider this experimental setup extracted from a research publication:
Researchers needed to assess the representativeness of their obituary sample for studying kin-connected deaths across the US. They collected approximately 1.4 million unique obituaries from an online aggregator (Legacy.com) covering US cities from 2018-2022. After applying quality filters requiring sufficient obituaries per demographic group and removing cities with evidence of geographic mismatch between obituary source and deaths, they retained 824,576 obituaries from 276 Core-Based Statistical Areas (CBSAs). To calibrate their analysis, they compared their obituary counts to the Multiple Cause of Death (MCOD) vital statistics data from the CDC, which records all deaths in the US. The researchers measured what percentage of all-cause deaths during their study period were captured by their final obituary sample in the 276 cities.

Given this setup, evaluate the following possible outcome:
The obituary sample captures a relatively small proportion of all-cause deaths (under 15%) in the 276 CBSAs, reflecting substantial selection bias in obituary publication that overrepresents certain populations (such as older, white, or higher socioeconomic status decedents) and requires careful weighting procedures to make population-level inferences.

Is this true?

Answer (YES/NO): YES